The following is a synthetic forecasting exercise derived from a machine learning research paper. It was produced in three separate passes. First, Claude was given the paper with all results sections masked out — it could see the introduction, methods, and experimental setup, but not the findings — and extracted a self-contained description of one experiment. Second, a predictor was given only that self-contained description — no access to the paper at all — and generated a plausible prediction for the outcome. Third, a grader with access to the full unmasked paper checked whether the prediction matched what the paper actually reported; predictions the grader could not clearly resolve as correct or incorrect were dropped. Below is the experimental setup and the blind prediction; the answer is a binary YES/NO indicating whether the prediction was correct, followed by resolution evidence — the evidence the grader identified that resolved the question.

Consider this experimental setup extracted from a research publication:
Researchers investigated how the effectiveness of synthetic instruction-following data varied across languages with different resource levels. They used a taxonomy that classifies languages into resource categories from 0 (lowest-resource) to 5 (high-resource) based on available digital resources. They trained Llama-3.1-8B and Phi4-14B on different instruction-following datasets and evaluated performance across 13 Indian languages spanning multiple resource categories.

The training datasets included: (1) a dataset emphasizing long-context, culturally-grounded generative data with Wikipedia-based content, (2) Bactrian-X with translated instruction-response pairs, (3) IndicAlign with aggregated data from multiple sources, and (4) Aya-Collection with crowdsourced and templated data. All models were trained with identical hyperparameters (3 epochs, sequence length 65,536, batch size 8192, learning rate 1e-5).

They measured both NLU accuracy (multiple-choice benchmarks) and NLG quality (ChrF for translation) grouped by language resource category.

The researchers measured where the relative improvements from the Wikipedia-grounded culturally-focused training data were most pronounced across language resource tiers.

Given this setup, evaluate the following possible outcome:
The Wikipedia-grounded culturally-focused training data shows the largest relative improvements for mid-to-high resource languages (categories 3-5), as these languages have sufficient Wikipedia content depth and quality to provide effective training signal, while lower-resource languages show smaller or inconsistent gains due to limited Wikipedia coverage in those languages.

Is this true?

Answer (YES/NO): NO